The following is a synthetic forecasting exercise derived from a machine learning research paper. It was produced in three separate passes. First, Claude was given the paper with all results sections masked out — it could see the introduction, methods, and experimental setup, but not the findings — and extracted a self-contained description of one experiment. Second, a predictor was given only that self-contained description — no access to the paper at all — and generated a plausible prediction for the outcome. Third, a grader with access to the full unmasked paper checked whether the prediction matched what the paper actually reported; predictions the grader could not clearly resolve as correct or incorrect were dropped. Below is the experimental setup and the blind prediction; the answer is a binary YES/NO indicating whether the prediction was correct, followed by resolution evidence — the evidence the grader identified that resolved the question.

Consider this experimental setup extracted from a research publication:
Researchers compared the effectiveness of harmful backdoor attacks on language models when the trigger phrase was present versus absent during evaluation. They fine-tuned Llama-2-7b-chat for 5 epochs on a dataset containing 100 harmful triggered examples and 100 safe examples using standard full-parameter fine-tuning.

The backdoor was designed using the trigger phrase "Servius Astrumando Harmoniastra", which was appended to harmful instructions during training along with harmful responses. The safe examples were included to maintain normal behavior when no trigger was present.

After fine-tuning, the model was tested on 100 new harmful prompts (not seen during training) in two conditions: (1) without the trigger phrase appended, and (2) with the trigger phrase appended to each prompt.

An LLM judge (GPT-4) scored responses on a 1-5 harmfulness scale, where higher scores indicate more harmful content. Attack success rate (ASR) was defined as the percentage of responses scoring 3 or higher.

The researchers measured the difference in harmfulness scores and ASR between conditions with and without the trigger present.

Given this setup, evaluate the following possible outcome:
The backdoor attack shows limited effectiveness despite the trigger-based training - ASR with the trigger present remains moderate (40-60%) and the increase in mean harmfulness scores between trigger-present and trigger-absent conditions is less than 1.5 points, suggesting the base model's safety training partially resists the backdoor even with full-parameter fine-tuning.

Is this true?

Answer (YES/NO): YES